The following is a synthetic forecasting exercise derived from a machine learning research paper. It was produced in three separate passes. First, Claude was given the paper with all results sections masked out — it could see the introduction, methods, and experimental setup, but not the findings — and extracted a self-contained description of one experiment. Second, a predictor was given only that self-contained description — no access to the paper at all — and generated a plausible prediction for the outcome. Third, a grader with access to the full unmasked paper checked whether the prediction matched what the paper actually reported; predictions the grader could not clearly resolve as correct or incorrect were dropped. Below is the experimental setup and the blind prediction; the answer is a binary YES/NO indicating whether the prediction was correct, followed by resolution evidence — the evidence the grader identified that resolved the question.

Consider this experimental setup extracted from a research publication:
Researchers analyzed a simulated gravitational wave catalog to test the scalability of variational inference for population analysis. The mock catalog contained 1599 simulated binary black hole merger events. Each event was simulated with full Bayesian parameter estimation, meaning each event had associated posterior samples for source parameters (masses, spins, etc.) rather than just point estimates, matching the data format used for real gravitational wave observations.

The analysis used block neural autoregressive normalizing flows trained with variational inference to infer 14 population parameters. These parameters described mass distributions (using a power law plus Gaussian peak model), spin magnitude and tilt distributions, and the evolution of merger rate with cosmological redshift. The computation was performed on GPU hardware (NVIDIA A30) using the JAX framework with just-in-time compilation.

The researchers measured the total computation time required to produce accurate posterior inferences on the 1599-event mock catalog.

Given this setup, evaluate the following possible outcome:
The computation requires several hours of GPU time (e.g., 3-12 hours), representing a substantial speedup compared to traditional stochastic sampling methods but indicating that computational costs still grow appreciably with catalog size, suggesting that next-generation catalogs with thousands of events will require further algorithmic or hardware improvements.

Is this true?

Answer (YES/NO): NO